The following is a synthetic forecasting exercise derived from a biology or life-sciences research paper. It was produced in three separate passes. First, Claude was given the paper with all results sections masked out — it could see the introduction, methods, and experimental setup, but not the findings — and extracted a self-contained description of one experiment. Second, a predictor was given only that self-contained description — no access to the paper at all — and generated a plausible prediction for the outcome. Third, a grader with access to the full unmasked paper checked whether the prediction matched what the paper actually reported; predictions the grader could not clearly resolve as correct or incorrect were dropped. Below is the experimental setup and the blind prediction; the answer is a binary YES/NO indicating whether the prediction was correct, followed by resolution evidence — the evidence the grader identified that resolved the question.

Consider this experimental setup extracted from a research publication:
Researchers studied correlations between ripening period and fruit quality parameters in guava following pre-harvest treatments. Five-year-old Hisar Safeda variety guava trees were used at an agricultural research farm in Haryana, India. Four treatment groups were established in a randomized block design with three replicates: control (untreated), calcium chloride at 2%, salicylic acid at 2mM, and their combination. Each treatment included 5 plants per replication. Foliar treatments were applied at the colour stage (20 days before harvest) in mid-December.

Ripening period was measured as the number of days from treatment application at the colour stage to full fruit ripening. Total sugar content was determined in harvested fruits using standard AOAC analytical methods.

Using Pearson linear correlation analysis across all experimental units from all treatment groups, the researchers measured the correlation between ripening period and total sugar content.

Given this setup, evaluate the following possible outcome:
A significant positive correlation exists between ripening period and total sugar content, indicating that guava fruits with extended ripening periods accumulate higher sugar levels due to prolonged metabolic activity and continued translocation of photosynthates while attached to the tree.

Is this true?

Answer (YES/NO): NO